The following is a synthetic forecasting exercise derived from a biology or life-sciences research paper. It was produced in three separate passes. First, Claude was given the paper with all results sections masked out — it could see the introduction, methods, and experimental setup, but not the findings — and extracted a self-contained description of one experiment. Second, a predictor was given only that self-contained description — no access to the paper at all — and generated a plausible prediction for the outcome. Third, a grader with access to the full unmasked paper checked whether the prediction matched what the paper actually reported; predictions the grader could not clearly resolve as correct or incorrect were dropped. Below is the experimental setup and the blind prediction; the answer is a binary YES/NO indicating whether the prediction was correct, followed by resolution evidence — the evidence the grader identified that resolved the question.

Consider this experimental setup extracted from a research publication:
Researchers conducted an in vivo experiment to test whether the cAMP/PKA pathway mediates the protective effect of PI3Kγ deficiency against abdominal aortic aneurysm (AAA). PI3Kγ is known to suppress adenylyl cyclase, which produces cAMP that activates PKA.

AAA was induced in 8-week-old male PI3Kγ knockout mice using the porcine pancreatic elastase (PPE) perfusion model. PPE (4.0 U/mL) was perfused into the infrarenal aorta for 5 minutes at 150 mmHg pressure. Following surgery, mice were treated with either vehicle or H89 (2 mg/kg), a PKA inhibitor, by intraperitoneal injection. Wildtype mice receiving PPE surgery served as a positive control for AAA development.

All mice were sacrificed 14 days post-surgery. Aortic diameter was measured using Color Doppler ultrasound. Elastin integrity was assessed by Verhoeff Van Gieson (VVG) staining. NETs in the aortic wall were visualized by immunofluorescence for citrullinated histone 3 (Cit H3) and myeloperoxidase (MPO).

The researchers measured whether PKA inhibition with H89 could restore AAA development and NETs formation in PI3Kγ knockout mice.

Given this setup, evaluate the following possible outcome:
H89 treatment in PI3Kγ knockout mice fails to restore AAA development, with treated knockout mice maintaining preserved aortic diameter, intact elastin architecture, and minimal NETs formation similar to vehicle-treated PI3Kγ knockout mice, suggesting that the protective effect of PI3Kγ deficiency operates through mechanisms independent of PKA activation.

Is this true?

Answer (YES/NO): NO